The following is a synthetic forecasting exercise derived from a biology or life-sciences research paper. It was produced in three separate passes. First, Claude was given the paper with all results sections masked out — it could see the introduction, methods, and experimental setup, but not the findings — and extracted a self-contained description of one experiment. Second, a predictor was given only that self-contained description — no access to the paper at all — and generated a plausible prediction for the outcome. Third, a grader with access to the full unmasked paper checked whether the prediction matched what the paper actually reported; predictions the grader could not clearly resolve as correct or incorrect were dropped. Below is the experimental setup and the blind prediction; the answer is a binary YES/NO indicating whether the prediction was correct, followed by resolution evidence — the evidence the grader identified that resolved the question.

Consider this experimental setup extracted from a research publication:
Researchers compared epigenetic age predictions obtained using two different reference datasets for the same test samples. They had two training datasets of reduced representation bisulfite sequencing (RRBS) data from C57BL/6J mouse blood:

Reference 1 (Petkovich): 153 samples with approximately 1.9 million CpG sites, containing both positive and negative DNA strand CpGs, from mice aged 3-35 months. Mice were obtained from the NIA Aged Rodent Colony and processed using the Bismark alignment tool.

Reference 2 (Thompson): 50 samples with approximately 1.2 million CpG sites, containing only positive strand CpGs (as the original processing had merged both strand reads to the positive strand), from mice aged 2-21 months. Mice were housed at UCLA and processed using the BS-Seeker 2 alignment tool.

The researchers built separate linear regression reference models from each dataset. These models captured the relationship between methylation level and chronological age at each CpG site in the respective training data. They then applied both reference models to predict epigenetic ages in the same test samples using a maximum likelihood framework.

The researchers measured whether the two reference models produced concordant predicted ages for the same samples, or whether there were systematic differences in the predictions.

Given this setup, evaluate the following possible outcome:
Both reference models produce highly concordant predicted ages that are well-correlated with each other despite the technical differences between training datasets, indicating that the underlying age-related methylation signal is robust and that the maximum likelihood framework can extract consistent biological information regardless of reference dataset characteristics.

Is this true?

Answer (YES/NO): NO